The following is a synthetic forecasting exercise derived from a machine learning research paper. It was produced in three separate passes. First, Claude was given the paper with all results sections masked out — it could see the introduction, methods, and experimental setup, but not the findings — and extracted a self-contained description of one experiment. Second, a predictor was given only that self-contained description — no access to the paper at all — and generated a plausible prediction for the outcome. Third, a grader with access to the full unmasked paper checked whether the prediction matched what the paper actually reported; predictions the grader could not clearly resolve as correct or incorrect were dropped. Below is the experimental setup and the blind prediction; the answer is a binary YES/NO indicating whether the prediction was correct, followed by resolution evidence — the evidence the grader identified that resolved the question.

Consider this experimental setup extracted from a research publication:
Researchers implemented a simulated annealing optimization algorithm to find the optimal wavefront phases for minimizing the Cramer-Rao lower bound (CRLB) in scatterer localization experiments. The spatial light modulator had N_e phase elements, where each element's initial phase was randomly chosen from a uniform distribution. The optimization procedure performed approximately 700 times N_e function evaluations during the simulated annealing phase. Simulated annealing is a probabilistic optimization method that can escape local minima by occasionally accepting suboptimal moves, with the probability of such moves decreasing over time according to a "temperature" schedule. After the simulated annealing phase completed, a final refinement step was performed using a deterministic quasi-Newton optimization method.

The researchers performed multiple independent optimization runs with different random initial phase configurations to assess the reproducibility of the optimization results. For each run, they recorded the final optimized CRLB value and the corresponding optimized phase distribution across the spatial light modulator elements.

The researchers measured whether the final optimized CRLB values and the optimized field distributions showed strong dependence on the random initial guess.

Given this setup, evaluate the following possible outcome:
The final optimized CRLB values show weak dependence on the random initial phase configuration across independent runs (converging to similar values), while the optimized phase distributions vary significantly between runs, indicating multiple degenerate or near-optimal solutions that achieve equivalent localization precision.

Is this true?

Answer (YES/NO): NO